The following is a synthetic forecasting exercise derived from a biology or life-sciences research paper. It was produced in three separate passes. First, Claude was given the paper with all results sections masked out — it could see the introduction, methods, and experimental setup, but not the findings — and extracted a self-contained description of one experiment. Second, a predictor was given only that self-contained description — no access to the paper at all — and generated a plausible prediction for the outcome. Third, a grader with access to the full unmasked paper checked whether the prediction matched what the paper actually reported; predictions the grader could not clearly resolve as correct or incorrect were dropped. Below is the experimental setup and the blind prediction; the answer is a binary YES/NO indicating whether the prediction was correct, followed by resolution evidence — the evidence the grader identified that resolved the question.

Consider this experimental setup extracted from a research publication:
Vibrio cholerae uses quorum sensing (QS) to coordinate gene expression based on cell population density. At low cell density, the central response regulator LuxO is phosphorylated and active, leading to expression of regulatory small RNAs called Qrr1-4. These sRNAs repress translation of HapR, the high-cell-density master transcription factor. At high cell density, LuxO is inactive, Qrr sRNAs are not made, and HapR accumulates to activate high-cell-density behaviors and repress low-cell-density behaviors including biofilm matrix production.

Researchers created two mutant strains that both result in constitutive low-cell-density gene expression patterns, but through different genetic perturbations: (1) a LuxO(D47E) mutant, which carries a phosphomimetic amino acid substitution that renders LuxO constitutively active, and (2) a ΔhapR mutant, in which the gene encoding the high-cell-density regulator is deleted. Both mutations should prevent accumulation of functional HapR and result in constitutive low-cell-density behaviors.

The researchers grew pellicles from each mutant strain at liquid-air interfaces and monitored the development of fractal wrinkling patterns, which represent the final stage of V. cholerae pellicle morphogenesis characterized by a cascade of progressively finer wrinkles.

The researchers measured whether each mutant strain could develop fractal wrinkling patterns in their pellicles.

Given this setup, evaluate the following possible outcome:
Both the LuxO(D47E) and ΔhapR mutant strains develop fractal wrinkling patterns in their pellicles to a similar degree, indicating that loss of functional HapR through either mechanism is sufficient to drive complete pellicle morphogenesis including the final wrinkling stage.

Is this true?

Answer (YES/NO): NO